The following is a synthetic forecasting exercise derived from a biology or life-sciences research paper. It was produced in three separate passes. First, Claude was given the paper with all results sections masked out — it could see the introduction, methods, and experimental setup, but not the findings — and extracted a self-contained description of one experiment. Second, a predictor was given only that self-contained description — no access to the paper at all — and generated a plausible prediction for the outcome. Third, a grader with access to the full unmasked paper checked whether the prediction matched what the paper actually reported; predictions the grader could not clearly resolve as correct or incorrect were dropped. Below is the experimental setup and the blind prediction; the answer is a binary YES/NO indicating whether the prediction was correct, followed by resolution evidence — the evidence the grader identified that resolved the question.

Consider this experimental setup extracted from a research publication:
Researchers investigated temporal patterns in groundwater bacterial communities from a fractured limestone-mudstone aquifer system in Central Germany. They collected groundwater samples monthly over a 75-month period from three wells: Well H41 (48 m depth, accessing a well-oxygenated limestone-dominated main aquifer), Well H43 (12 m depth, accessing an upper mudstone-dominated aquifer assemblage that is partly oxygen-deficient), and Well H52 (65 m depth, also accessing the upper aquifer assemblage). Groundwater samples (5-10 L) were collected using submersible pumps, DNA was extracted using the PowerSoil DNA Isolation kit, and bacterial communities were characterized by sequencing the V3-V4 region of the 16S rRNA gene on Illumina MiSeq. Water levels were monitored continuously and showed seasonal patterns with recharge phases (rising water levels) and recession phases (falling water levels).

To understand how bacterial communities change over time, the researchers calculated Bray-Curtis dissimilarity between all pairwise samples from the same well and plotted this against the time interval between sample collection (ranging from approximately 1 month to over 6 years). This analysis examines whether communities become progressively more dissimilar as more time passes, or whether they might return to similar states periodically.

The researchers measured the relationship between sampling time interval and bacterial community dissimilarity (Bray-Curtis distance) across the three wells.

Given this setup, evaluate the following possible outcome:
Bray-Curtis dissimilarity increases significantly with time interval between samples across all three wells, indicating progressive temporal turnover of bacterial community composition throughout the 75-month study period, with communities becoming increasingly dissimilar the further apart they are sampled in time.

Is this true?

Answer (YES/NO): YES